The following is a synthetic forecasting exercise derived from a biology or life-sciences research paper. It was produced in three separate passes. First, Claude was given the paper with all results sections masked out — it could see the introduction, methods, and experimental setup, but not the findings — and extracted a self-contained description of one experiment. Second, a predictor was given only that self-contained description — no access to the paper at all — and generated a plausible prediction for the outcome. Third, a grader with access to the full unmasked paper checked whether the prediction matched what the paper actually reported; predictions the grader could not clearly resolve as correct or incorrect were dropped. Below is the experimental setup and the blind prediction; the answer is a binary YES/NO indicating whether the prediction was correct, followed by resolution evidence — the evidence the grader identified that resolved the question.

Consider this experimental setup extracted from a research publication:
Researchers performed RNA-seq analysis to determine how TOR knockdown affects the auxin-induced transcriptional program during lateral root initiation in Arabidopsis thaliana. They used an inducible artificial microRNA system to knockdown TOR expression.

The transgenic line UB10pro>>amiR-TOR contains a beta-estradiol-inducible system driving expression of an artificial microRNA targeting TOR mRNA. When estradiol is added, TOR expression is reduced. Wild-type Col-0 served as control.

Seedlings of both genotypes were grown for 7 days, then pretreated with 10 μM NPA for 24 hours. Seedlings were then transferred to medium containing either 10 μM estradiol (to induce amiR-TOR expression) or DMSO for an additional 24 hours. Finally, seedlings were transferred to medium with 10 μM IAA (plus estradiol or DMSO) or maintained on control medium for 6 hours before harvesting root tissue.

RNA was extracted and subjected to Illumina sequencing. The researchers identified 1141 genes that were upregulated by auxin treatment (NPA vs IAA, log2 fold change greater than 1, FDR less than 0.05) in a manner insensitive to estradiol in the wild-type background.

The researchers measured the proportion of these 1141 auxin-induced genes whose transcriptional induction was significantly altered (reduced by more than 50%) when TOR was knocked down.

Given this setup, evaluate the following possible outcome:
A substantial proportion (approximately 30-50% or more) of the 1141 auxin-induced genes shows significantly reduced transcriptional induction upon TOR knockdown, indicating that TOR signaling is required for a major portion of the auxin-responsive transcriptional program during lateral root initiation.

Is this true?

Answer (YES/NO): NO